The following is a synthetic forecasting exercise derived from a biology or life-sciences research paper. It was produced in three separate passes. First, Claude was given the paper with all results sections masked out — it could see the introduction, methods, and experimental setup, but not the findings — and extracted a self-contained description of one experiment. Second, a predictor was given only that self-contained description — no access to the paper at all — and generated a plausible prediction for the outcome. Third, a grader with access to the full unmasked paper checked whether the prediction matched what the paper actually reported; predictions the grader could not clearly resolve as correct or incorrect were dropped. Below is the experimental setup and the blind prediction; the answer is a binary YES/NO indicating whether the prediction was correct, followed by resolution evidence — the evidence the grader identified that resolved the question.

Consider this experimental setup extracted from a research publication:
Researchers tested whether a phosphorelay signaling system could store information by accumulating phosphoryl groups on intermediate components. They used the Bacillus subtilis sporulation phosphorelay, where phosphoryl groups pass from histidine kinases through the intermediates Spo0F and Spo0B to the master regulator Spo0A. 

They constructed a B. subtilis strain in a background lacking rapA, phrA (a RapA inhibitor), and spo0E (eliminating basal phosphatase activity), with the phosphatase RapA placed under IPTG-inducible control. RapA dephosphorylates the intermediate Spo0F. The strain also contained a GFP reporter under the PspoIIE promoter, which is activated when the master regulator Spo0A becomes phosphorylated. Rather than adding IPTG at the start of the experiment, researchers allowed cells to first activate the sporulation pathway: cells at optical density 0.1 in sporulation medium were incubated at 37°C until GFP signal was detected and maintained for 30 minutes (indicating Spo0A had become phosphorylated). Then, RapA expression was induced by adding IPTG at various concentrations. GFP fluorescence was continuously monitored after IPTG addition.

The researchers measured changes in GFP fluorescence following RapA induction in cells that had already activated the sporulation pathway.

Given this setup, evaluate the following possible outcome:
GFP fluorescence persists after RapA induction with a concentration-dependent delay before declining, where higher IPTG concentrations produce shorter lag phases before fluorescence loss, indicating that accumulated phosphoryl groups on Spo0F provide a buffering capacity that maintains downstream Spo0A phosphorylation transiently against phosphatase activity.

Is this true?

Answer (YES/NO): NO